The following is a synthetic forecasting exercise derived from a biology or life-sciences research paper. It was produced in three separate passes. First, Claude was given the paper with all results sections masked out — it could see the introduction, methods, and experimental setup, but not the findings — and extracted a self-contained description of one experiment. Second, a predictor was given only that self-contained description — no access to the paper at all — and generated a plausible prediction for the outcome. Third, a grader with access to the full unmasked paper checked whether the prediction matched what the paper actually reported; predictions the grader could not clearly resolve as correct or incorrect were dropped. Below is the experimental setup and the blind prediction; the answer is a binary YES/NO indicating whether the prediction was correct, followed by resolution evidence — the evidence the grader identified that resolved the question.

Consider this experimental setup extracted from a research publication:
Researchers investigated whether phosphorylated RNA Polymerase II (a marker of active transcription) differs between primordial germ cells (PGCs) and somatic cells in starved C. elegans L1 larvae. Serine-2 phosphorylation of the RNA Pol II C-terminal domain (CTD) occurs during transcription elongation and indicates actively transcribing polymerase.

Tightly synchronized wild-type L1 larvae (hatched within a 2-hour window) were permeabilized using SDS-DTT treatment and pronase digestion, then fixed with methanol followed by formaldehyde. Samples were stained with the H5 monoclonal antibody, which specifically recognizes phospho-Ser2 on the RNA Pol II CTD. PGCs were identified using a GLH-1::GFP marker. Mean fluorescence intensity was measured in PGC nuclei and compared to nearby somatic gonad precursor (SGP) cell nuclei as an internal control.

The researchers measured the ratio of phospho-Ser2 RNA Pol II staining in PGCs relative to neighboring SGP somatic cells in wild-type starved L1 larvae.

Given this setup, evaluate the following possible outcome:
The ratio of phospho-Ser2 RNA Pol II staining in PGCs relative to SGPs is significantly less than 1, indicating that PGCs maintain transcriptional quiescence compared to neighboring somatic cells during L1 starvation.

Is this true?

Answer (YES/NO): YES